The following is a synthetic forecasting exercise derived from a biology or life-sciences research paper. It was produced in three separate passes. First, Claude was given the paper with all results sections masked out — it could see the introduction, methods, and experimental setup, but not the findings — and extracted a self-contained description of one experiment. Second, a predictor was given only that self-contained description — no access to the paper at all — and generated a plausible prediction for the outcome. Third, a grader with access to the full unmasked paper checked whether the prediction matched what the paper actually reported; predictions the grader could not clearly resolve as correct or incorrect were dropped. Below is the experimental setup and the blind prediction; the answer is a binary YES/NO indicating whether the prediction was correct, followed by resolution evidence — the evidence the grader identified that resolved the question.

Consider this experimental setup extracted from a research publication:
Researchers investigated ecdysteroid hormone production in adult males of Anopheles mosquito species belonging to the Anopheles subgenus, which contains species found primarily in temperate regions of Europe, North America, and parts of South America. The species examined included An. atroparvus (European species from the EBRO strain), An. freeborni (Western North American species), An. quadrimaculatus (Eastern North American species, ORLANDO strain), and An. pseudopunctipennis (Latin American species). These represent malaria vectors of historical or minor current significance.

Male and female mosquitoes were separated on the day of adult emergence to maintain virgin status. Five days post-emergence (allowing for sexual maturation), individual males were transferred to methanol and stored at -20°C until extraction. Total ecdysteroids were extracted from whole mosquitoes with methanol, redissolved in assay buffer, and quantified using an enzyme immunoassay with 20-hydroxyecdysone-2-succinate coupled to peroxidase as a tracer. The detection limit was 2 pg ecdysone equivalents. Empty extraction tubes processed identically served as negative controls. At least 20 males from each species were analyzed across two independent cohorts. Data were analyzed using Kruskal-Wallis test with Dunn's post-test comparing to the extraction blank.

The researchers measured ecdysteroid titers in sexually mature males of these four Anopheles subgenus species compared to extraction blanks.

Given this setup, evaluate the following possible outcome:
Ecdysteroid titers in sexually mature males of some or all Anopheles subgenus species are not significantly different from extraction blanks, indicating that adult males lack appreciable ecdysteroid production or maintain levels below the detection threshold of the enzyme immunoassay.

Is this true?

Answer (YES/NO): YES